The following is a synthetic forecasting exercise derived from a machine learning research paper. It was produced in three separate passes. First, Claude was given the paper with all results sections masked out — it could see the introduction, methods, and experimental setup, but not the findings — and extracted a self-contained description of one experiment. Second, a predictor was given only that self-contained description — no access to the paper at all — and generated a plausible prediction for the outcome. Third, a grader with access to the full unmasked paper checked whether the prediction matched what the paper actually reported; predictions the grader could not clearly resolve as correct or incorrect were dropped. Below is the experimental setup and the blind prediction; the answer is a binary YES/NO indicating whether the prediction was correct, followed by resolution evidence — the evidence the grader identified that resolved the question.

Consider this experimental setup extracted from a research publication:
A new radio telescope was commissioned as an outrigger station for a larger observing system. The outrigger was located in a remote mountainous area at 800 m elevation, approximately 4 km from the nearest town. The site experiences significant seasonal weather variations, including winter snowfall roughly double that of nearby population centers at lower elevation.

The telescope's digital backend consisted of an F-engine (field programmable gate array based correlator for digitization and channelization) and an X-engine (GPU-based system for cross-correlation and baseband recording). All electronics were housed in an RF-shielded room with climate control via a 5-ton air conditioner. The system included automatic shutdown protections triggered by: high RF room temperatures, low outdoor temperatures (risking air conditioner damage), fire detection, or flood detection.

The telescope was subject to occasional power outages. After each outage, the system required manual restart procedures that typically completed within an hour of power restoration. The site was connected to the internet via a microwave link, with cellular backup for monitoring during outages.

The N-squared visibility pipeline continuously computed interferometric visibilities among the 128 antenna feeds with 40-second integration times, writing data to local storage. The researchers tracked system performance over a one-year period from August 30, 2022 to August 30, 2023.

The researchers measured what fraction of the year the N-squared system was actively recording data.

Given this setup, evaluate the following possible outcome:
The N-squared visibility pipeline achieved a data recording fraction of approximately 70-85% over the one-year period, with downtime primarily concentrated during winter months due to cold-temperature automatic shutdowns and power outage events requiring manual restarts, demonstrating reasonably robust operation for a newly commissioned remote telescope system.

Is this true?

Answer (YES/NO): YES